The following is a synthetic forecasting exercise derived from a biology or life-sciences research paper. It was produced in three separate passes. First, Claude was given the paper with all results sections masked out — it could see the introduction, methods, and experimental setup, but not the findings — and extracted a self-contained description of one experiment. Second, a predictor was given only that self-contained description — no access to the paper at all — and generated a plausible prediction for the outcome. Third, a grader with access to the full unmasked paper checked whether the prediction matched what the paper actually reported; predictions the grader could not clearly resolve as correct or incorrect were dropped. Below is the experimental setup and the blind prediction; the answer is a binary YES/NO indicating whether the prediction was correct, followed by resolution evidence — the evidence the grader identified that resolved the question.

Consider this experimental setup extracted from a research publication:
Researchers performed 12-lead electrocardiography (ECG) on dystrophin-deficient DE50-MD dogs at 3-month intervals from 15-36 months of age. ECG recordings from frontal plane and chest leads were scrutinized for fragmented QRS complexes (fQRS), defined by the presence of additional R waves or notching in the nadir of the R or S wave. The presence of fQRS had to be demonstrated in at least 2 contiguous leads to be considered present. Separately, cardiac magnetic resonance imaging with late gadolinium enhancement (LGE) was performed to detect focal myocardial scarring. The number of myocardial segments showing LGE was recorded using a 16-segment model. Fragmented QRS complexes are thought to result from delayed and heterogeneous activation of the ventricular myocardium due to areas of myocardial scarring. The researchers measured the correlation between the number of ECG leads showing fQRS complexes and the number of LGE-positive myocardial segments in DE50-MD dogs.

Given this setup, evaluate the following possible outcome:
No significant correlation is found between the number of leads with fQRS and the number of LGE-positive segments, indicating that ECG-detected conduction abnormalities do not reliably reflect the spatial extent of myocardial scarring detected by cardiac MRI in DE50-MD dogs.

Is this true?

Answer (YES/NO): NO